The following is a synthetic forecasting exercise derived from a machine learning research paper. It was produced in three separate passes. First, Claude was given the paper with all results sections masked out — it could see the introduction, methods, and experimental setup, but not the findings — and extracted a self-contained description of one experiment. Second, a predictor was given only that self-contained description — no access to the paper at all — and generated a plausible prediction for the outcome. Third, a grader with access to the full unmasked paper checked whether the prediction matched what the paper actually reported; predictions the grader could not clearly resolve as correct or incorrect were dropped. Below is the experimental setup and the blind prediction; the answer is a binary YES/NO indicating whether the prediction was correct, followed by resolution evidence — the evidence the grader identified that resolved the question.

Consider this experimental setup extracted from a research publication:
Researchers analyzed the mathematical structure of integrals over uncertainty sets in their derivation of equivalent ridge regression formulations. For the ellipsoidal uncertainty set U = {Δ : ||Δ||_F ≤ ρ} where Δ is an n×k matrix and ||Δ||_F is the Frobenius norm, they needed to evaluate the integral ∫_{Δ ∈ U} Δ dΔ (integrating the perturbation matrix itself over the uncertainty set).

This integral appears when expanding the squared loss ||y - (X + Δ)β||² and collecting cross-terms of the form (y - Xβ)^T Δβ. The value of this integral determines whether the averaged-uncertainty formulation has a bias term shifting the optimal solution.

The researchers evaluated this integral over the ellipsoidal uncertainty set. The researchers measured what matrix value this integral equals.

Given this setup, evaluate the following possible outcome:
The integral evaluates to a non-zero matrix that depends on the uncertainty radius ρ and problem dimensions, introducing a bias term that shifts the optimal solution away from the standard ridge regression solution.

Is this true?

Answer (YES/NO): NO